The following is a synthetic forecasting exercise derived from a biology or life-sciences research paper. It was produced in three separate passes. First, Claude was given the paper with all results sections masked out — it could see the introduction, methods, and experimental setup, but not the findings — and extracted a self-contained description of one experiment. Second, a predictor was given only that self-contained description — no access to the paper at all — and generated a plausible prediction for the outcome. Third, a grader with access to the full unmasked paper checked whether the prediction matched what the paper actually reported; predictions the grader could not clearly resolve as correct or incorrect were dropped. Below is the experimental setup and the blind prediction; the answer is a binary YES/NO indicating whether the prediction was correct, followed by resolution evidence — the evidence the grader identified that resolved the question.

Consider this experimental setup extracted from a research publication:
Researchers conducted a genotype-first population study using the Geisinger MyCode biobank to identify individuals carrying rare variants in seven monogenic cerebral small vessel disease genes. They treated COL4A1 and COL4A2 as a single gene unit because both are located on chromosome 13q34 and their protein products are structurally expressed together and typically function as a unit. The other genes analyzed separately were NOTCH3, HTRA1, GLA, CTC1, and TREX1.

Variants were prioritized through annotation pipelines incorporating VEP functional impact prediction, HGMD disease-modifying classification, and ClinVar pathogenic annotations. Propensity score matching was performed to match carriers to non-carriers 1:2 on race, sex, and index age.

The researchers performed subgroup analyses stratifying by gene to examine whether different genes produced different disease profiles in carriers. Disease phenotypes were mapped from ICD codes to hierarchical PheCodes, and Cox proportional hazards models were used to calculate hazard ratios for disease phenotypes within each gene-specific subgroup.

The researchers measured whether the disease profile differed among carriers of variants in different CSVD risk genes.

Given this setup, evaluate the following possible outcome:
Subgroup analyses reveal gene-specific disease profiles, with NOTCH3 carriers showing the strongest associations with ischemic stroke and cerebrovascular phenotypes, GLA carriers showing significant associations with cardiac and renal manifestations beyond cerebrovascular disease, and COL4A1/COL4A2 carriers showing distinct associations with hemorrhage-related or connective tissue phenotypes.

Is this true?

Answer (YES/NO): NO